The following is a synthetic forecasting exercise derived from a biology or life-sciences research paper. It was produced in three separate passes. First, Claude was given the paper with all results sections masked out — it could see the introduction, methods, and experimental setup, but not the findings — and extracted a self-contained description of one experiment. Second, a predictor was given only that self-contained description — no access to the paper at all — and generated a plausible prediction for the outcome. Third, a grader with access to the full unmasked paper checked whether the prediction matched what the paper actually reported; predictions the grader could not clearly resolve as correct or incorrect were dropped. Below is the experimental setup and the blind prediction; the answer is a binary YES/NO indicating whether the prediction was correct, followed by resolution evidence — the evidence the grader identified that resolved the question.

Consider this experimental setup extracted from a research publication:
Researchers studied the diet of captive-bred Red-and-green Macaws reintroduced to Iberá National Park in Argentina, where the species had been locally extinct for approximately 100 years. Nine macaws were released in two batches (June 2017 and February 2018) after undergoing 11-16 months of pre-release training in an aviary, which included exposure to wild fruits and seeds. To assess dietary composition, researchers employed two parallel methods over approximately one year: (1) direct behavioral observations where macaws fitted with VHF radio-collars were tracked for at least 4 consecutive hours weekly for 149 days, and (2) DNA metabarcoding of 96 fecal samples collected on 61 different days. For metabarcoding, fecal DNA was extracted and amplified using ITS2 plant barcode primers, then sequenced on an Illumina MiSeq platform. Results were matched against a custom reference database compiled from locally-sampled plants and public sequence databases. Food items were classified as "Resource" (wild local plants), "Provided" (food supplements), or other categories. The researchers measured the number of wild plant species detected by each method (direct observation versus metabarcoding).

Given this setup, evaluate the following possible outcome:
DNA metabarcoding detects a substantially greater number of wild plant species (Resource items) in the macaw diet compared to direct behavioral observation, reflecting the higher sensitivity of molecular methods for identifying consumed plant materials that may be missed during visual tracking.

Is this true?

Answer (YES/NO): NO